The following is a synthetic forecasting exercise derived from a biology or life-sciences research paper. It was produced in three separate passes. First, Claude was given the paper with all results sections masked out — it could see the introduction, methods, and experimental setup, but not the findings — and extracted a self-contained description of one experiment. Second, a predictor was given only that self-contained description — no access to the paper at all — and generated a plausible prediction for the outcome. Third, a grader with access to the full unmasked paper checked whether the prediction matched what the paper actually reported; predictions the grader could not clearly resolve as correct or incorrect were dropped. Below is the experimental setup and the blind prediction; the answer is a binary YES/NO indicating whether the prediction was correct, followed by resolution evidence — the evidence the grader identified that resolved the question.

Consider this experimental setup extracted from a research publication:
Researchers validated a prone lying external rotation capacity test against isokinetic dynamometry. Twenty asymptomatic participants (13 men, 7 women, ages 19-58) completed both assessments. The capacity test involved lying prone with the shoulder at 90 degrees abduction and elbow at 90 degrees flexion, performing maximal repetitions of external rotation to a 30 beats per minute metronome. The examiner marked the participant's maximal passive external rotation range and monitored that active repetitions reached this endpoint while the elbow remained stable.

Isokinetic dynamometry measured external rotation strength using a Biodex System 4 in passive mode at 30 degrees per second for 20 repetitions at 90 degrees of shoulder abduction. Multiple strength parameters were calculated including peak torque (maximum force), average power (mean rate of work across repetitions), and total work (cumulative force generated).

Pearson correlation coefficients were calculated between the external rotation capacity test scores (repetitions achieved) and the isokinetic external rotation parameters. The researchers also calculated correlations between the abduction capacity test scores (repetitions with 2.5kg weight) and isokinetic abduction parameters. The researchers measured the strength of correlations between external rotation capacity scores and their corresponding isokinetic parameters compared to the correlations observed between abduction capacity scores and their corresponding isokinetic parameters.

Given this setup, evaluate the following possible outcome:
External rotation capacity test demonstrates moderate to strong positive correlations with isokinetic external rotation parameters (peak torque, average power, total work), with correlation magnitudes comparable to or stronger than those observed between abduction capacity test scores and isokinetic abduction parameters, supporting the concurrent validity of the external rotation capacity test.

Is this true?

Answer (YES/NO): NO